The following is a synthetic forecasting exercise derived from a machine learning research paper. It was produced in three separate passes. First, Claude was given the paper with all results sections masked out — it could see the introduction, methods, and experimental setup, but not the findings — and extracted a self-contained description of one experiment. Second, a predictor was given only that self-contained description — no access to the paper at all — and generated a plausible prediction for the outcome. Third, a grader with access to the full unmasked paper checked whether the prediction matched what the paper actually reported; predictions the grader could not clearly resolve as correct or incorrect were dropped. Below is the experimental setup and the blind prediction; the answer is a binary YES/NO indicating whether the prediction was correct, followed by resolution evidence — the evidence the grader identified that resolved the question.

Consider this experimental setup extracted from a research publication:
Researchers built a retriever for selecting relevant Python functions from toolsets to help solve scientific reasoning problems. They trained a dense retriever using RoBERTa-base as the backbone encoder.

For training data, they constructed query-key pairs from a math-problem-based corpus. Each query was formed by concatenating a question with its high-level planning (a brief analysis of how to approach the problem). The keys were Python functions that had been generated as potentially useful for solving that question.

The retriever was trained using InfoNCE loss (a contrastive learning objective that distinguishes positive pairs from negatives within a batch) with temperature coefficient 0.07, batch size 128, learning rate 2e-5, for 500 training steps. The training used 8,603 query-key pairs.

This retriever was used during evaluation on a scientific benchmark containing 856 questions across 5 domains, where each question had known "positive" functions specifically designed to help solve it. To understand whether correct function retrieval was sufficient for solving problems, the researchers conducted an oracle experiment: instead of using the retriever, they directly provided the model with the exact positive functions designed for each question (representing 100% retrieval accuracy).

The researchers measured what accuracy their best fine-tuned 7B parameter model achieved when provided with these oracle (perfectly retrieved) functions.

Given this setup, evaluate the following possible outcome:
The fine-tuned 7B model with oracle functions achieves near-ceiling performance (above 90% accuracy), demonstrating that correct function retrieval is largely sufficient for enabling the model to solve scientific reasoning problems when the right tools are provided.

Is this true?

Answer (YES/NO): NO